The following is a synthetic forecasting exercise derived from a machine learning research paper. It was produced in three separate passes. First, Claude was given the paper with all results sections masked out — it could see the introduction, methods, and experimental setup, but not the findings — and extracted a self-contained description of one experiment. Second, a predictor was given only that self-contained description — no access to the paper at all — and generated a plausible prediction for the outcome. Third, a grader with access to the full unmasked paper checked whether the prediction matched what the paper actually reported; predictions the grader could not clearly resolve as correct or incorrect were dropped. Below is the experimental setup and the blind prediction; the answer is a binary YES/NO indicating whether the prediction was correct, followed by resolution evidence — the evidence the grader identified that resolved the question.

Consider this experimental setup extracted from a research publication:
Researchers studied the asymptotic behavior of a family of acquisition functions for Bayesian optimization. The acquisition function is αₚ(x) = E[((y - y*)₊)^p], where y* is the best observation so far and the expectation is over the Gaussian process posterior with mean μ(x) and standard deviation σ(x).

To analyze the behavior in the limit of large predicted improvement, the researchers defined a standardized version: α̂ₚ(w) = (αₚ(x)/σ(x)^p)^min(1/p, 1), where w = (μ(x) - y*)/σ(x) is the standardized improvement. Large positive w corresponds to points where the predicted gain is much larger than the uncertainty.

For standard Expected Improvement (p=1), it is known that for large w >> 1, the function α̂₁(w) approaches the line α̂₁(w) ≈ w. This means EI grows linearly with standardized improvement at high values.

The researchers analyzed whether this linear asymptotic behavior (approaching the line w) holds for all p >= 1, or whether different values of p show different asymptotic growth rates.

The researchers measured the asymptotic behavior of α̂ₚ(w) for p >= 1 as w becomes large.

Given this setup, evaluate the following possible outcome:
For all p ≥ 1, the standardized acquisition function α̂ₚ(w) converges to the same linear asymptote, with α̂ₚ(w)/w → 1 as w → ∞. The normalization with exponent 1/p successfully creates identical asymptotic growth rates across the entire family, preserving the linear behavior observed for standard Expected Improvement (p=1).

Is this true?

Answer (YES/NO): YES